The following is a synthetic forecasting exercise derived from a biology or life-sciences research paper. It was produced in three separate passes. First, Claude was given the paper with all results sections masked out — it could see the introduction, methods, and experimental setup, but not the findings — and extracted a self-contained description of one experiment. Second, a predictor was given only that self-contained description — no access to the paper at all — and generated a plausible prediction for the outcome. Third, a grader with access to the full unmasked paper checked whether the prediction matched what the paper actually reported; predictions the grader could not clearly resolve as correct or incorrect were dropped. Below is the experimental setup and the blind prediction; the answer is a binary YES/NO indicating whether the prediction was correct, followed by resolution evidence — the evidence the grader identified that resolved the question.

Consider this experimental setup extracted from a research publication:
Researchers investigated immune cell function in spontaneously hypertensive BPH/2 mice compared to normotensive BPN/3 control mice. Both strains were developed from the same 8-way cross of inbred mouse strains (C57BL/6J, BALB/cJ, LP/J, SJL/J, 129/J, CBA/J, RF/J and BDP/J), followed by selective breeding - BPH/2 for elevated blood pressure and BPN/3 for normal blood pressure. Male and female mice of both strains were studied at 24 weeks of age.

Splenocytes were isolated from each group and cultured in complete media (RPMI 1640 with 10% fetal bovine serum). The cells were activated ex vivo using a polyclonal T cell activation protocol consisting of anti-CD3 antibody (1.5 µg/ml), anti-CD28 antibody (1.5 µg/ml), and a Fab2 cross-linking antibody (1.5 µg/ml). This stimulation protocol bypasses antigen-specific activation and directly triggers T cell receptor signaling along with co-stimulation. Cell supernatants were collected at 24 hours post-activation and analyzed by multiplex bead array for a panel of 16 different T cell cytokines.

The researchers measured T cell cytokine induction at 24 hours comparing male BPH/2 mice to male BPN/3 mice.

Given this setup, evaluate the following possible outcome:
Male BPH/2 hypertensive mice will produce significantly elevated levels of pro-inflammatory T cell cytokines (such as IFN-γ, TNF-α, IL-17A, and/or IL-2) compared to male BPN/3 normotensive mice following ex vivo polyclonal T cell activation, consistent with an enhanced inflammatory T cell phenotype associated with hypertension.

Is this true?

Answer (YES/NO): NO